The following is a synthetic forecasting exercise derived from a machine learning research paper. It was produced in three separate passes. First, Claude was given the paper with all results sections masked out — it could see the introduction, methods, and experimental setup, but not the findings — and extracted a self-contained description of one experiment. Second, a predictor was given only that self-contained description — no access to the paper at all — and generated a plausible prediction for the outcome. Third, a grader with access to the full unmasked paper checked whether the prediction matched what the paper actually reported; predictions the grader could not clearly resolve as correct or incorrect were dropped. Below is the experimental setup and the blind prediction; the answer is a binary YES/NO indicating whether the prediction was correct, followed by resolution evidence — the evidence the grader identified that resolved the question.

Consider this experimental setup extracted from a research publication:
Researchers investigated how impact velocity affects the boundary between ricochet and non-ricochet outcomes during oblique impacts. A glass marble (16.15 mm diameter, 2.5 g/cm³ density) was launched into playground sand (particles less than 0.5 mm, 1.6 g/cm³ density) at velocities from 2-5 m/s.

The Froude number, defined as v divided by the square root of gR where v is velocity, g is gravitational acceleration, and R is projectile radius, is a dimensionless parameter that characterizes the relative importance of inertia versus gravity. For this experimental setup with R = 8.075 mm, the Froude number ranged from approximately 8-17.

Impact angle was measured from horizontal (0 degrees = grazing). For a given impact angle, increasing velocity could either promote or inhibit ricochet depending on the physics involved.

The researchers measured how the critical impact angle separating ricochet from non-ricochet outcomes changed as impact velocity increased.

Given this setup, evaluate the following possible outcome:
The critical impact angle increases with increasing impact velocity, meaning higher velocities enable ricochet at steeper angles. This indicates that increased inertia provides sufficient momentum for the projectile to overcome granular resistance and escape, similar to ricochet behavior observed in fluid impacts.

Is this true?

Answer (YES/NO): YES